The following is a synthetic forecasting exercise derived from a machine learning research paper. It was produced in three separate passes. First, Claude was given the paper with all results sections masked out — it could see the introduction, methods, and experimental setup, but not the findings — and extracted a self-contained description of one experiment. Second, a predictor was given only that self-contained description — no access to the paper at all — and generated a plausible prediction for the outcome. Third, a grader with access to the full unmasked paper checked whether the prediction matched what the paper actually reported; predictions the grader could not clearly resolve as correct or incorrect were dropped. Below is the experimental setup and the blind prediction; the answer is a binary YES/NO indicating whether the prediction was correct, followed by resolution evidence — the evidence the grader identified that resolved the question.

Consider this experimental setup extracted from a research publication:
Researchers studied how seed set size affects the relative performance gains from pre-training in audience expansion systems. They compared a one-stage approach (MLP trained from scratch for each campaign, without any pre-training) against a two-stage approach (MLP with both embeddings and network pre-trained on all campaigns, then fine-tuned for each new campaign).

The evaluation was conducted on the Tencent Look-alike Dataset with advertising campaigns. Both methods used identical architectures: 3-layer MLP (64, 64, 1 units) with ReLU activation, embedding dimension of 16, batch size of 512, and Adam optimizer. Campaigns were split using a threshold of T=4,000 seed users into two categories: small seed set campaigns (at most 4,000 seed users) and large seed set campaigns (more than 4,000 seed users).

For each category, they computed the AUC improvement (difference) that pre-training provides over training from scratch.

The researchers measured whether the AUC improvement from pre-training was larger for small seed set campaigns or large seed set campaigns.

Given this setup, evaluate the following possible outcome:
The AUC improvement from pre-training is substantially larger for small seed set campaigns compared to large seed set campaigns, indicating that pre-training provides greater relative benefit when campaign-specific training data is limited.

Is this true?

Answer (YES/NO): YES